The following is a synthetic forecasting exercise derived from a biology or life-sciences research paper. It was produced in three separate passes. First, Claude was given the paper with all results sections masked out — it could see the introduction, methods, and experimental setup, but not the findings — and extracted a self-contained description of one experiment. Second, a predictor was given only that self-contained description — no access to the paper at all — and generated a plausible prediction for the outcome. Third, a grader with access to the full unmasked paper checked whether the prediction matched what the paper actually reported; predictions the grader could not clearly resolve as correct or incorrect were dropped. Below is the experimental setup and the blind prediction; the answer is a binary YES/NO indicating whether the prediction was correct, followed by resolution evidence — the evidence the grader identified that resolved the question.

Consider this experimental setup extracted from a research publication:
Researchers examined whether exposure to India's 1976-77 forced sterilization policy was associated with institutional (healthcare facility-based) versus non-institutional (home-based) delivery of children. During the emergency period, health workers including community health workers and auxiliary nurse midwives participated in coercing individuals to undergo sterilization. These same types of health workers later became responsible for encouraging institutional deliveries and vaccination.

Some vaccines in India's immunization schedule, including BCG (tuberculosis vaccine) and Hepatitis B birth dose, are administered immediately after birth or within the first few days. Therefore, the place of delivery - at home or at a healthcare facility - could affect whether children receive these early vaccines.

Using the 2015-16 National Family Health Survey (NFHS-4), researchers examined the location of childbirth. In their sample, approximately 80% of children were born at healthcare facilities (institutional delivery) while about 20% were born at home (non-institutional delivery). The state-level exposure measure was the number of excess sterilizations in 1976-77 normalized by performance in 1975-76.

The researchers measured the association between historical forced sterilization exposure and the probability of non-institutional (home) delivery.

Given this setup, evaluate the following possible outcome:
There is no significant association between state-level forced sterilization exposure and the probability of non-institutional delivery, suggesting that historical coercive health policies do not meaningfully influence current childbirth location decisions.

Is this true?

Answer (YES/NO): NO